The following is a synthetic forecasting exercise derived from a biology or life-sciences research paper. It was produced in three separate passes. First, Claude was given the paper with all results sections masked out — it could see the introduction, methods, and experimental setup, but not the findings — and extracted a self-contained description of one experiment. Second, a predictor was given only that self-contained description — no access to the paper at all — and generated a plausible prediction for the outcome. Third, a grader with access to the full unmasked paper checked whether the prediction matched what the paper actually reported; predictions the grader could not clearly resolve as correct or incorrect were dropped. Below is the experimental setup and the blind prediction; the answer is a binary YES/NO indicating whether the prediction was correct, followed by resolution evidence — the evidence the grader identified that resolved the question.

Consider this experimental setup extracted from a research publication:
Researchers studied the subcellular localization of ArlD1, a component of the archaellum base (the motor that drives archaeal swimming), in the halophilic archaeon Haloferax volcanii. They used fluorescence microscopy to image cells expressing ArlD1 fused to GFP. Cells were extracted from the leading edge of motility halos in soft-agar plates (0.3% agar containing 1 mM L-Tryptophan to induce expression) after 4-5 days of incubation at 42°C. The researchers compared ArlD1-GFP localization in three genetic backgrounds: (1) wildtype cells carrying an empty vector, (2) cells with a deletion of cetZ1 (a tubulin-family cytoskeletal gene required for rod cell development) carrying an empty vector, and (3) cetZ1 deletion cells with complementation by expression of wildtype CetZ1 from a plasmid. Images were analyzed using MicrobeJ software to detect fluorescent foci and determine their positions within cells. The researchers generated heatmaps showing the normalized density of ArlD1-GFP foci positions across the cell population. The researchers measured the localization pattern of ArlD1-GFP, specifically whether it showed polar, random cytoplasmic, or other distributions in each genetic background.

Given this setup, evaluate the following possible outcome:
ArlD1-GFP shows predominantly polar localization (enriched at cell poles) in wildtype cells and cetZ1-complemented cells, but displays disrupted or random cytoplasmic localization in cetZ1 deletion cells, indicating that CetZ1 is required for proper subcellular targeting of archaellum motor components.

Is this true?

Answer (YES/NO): YES